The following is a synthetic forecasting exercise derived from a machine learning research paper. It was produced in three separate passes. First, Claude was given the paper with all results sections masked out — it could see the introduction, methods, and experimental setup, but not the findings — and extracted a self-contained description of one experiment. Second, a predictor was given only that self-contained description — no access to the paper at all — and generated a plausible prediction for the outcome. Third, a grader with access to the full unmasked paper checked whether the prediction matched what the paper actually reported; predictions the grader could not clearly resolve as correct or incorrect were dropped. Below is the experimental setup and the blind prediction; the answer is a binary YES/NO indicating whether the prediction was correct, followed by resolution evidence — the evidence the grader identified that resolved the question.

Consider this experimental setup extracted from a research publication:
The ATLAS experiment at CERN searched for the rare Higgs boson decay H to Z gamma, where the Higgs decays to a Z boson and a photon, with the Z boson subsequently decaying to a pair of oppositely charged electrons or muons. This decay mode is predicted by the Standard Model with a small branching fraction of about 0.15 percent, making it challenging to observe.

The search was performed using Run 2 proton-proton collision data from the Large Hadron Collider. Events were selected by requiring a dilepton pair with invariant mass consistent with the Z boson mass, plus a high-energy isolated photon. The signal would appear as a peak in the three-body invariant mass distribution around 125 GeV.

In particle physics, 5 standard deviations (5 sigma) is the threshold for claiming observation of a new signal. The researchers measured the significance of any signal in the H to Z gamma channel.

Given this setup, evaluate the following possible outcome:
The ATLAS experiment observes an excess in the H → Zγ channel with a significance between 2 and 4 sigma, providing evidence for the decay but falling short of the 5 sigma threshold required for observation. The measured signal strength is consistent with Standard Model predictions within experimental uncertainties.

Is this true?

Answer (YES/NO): NO